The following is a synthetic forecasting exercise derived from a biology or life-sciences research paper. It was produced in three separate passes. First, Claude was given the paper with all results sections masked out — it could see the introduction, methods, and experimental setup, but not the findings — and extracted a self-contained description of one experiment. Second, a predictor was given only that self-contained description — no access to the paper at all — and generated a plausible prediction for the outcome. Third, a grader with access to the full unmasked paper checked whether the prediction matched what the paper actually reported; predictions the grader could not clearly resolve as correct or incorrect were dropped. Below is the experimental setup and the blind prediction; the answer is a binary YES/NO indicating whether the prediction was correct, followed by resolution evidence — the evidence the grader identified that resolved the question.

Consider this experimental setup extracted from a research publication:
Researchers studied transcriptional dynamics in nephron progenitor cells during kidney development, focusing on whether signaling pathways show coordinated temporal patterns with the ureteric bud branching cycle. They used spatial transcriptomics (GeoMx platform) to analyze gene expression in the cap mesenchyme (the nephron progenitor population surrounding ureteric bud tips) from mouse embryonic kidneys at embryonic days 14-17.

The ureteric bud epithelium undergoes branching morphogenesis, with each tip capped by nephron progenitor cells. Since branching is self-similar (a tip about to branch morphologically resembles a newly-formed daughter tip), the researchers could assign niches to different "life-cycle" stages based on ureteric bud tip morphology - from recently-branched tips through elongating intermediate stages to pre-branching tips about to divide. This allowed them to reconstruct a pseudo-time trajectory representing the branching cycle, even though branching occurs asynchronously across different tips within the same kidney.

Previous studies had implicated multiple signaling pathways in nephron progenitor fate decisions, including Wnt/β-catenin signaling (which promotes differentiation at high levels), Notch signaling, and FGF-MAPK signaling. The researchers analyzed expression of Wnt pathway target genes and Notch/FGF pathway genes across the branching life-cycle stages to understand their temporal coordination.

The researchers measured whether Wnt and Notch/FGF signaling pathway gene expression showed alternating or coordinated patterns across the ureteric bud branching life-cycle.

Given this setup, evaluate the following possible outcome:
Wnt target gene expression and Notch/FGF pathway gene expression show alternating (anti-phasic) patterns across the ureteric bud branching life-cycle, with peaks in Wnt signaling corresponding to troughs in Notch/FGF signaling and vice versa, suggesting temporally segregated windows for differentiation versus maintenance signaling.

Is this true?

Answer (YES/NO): YES